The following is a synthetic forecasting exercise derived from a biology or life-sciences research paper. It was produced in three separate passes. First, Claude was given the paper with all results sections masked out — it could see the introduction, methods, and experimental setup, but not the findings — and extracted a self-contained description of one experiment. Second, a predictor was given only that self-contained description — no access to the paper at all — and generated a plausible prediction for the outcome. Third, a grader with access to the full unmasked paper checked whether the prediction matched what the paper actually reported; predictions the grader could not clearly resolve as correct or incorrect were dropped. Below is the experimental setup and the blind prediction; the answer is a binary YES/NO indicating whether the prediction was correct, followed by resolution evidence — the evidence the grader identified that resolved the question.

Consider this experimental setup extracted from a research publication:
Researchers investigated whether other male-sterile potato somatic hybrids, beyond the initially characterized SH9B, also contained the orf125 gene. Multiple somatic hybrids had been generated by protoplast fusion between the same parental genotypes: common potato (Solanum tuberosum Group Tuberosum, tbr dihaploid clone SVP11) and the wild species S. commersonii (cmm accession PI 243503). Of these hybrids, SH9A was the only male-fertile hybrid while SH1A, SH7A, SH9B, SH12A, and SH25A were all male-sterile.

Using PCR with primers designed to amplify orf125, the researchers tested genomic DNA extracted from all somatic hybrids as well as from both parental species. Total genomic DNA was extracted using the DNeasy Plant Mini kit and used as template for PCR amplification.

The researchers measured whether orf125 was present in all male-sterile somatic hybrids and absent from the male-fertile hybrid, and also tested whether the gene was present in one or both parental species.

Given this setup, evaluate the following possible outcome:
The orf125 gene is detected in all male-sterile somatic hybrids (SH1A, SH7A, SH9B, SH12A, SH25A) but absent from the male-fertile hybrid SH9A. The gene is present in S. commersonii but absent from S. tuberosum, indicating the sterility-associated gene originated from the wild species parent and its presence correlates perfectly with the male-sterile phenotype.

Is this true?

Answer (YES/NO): NO